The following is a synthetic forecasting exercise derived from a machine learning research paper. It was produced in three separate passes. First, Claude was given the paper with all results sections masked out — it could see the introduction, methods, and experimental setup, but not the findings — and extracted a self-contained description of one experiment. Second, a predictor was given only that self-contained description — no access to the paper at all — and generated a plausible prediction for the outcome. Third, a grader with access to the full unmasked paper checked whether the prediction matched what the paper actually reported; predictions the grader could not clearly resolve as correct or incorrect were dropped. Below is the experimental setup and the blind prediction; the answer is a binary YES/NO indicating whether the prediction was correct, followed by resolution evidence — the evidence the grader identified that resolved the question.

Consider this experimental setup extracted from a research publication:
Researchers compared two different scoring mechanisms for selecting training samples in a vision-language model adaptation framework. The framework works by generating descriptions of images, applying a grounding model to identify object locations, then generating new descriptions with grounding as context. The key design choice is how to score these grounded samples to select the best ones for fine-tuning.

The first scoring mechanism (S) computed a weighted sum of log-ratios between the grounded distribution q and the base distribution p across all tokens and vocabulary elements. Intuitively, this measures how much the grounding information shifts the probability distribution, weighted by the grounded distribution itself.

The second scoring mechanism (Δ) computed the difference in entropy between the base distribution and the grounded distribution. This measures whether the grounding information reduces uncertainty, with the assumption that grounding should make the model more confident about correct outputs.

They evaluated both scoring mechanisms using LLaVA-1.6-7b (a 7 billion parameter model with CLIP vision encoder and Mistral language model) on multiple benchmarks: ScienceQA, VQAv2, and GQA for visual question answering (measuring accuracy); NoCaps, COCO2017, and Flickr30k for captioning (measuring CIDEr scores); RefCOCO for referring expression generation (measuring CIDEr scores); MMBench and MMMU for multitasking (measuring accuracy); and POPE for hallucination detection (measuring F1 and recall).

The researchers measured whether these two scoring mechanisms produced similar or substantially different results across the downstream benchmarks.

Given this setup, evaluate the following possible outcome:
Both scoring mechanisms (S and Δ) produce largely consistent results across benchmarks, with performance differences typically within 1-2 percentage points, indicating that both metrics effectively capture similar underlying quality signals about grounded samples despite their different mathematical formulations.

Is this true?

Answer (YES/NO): YES